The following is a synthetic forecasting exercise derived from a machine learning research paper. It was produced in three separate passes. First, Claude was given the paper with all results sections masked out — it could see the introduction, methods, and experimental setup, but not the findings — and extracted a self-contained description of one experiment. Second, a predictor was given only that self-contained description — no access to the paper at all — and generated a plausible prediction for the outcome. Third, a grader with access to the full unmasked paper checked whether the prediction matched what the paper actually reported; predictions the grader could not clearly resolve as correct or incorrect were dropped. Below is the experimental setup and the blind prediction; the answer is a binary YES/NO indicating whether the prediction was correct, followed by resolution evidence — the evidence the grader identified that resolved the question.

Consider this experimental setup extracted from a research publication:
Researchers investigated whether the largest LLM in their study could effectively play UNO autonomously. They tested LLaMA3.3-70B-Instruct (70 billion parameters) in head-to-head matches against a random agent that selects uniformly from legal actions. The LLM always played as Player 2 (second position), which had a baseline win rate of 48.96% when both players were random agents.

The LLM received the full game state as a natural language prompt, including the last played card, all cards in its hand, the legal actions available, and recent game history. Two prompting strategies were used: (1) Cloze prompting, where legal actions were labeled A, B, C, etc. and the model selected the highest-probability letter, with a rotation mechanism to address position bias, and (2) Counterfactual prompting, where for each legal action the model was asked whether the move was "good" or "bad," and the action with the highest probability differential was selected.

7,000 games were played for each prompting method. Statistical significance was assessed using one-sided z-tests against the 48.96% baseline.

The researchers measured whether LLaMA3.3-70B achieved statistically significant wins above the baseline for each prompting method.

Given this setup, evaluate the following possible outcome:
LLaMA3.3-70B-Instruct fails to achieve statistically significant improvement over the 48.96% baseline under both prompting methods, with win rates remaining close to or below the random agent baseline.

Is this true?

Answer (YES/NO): NO